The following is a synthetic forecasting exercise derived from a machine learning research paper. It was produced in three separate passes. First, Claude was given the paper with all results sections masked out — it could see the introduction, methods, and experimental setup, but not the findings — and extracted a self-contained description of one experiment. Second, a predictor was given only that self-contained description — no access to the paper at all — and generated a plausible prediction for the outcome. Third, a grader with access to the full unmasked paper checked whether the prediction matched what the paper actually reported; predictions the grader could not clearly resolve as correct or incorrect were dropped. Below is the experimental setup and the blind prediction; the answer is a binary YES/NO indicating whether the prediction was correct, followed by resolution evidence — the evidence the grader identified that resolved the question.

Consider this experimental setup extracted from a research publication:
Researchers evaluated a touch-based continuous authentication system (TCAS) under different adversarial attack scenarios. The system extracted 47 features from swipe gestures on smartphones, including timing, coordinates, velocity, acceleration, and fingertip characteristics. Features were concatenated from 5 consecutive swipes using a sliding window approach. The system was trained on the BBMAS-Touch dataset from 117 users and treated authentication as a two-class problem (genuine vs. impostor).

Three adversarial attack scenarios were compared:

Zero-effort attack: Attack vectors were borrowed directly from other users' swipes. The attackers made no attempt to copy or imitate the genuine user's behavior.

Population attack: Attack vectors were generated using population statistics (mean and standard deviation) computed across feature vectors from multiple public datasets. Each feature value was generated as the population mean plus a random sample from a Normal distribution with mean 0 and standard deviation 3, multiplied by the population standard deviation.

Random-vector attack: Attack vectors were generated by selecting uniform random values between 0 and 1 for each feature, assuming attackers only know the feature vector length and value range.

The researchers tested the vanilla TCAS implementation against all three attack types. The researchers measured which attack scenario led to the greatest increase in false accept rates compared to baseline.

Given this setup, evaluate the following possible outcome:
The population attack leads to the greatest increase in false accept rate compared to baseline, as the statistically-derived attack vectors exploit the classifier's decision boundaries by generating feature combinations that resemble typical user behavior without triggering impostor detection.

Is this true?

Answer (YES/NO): YES